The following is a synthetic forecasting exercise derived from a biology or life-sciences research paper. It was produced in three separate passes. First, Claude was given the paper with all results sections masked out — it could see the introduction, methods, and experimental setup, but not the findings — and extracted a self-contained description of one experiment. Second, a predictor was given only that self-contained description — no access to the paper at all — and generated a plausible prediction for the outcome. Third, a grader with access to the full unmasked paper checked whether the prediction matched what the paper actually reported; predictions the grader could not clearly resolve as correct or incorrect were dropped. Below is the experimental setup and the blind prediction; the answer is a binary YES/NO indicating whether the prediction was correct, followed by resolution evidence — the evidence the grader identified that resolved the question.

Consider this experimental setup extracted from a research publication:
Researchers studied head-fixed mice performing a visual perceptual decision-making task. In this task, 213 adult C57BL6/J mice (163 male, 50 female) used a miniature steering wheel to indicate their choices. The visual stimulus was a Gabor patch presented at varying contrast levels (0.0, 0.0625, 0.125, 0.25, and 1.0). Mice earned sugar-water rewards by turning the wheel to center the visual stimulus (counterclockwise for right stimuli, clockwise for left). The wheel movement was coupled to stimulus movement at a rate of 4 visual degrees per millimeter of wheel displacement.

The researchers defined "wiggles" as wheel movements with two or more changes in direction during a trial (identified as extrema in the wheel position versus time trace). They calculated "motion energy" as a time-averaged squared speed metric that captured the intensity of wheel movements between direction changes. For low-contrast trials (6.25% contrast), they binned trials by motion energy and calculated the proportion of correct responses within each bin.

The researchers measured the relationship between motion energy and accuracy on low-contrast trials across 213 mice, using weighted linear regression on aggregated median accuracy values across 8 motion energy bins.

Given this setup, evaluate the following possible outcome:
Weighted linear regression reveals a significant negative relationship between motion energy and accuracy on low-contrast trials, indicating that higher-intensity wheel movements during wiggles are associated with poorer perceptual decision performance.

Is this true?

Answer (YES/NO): NO